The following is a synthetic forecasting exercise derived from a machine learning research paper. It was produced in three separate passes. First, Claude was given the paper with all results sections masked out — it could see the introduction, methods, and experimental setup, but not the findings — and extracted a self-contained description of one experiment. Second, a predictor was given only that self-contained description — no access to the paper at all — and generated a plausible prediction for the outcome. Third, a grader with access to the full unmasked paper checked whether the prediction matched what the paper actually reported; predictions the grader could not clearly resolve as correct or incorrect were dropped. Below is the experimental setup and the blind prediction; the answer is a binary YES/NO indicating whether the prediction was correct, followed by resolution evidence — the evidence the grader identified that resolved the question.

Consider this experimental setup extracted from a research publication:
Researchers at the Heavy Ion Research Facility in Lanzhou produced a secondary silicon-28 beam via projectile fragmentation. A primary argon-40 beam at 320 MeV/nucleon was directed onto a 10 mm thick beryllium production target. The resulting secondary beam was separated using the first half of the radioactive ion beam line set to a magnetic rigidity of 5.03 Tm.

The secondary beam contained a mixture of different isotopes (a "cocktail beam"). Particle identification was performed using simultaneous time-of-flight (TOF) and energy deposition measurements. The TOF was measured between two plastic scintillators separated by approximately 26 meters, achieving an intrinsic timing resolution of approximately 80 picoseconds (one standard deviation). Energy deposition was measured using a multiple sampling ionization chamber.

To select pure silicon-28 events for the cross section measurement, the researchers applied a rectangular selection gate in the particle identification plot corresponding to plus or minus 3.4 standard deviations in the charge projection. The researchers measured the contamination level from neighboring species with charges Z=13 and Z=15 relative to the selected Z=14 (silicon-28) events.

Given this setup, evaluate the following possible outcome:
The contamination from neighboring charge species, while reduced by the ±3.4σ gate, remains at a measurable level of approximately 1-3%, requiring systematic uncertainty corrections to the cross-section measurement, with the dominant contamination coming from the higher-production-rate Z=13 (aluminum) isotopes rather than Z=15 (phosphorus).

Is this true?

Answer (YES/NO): NO